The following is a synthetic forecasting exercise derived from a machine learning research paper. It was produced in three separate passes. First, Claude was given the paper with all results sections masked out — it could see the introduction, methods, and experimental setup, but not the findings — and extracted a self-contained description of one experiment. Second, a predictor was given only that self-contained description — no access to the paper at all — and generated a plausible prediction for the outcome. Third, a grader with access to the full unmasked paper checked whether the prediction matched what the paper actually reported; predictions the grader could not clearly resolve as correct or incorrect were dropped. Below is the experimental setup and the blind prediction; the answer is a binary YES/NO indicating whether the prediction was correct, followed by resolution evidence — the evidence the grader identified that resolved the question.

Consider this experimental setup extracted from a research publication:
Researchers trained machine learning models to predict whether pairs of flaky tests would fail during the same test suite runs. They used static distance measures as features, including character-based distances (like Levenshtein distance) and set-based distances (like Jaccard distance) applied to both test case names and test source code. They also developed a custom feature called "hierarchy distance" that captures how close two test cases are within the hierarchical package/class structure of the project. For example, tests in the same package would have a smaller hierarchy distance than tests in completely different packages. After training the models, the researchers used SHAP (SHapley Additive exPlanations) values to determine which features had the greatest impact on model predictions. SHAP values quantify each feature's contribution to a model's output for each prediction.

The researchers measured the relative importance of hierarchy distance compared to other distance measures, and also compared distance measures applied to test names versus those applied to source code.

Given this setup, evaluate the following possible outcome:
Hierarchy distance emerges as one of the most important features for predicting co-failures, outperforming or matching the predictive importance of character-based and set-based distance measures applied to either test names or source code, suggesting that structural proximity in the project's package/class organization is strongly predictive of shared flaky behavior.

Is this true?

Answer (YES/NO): YES